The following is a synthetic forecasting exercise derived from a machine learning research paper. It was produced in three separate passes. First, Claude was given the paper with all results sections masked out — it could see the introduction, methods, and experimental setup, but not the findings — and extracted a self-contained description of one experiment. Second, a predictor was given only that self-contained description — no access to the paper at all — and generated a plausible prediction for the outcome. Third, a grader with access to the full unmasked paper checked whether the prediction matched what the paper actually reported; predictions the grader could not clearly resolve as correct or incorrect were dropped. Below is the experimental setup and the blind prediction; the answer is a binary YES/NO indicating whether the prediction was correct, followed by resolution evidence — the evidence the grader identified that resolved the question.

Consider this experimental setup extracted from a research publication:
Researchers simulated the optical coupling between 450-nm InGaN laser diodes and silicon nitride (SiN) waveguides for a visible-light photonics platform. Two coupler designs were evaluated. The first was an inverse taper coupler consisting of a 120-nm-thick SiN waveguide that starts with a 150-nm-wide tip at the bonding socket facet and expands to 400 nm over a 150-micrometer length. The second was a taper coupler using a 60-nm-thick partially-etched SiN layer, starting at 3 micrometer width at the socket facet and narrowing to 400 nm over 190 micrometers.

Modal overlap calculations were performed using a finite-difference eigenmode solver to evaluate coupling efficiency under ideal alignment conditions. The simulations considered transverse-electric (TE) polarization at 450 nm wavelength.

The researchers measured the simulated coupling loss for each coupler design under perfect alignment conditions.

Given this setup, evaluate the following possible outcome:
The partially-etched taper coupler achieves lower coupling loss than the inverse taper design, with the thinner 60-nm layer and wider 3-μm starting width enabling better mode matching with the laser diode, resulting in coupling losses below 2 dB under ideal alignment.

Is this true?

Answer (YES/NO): YES